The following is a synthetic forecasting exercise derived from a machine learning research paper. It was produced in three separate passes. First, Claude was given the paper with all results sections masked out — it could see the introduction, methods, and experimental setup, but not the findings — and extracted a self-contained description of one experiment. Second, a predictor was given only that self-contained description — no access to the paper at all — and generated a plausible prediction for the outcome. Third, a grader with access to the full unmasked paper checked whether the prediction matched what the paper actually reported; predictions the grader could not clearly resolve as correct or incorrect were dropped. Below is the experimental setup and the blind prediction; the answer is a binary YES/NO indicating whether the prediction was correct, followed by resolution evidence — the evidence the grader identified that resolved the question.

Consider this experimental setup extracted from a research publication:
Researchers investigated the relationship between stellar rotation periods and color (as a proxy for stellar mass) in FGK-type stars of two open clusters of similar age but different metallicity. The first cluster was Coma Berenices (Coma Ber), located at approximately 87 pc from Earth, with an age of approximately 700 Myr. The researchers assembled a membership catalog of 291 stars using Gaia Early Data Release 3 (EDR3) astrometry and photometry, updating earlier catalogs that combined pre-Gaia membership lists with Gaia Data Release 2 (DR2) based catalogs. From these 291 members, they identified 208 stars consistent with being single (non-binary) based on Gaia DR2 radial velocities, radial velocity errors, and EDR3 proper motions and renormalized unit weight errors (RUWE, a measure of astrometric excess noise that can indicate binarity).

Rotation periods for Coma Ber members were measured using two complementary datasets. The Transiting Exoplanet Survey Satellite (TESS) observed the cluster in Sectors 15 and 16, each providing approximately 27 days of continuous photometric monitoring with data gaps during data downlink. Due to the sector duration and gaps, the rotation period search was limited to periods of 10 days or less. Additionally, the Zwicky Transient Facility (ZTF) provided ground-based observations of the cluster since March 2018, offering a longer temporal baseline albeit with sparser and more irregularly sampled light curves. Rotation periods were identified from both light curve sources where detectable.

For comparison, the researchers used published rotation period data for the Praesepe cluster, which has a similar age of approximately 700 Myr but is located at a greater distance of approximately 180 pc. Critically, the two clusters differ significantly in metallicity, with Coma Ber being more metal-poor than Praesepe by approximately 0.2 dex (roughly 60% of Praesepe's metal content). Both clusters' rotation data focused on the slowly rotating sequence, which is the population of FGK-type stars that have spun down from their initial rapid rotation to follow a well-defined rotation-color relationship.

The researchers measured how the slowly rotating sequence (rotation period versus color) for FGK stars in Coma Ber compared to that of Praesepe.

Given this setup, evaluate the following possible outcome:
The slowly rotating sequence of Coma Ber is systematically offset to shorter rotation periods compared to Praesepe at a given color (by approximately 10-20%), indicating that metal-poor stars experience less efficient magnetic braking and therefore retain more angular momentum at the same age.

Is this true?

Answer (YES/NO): NO